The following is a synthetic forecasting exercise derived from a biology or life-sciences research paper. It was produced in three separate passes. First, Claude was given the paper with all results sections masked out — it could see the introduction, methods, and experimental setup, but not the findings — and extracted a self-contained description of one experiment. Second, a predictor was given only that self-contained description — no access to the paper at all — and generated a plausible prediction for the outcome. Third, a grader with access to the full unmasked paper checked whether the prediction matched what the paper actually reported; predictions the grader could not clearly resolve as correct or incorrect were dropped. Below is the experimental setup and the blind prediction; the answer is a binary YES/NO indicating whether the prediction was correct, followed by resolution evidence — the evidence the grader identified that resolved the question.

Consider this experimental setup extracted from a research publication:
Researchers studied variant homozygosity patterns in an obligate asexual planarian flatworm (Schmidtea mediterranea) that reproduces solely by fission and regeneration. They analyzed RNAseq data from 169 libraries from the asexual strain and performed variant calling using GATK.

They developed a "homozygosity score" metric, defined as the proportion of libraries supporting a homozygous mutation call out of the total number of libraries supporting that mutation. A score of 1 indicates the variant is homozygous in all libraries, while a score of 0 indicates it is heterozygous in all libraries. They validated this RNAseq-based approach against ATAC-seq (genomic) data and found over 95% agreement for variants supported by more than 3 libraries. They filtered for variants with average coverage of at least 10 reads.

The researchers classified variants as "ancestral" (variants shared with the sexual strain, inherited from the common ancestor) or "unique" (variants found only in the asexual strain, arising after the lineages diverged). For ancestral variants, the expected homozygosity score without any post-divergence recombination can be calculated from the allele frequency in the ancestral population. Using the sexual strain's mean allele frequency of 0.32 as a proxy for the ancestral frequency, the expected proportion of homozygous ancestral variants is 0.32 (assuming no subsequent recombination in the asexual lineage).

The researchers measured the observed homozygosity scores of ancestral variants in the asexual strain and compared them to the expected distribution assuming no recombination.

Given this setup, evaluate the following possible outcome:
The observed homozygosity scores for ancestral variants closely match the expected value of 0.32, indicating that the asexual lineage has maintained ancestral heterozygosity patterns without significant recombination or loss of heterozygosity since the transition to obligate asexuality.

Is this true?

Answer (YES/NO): NO